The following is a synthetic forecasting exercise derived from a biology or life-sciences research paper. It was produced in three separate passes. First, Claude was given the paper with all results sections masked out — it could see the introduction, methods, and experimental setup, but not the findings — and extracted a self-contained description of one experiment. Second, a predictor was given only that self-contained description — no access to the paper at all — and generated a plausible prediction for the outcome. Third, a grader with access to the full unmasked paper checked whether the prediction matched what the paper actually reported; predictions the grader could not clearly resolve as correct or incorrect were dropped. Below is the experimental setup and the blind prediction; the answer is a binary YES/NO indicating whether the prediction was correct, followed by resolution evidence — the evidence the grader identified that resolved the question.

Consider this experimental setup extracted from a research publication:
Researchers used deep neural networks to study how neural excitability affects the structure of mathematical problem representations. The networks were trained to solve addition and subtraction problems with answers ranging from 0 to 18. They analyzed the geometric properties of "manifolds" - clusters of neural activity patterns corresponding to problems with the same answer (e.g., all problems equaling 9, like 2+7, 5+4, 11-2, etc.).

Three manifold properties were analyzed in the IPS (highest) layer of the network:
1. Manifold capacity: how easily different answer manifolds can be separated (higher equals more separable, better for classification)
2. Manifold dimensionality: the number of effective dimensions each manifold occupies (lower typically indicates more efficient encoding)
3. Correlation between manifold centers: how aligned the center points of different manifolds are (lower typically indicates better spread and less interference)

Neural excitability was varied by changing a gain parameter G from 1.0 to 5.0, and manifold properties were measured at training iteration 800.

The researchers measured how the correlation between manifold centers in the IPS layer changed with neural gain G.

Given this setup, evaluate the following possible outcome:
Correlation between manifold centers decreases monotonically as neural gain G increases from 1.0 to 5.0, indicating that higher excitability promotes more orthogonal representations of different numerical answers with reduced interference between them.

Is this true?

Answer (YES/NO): NO